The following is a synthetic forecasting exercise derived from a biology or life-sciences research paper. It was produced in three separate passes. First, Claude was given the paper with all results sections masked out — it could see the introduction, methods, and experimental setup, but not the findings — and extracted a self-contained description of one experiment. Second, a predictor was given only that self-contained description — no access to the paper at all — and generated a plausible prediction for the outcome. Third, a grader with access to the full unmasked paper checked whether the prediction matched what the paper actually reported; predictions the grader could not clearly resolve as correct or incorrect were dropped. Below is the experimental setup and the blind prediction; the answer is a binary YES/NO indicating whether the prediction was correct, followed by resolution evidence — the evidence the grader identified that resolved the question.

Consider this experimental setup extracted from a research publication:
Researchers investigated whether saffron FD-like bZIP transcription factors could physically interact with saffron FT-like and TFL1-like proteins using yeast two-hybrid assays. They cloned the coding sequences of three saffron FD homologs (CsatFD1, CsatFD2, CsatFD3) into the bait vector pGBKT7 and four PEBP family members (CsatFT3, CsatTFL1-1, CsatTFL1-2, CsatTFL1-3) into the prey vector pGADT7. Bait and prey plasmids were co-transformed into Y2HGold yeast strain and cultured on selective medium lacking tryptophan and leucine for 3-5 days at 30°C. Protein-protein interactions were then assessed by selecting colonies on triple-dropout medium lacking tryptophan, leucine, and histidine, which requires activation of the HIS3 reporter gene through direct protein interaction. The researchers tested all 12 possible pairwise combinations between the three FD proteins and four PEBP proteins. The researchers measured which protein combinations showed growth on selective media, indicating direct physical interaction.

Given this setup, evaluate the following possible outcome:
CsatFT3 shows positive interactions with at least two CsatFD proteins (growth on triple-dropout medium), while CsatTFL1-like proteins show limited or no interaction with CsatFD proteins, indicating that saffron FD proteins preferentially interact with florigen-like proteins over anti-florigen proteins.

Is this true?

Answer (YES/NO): NO